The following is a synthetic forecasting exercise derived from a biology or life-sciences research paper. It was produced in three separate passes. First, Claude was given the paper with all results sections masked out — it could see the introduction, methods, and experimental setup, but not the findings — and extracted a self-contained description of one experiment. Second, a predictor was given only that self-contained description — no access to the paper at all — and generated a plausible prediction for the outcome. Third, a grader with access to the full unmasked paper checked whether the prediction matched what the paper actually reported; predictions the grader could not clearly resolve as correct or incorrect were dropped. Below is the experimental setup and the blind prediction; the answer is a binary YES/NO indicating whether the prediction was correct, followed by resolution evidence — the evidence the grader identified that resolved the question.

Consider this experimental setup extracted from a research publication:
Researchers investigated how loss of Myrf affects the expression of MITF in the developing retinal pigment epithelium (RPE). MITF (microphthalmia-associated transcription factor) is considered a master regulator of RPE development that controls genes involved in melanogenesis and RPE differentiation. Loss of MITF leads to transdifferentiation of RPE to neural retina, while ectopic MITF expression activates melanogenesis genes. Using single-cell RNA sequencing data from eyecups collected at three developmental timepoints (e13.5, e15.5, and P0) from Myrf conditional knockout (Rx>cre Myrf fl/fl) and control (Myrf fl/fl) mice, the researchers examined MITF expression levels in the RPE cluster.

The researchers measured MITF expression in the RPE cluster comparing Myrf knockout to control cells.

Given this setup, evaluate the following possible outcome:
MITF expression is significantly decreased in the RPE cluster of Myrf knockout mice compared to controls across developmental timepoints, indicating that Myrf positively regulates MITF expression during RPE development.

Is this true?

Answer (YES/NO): NO